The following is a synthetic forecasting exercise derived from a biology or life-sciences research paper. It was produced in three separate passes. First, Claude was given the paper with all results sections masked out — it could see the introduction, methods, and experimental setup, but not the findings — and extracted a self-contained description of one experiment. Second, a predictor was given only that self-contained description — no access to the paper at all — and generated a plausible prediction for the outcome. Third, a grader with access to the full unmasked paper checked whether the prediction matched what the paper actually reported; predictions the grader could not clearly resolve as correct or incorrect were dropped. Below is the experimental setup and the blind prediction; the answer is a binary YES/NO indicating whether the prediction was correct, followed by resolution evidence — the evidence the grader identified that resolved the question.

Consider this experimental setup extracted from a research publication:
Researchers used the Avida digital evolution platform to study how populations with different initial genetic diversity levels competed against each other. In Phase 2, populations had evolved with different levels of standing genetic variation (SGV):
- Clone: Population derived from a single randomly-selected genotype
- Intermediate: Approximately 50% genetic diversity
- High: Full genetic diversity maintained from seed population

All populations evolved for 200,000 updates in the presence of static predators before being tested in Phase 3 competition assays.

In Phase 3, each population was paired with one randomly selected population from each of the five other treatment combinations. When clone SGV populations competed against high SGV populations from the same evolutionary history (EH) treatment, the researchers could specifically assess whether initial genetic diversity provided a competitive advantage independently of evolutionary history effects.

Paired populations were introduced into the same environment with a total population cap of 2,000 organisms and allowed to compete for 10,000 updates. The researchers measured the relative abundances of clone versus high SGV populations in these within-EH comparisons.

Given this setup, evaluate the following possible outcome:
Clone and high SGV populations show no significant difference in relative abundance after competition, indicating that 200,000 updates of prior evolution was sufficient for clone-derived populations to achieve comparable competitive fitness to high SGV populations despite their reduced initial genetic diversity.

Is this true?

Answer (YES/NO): NO